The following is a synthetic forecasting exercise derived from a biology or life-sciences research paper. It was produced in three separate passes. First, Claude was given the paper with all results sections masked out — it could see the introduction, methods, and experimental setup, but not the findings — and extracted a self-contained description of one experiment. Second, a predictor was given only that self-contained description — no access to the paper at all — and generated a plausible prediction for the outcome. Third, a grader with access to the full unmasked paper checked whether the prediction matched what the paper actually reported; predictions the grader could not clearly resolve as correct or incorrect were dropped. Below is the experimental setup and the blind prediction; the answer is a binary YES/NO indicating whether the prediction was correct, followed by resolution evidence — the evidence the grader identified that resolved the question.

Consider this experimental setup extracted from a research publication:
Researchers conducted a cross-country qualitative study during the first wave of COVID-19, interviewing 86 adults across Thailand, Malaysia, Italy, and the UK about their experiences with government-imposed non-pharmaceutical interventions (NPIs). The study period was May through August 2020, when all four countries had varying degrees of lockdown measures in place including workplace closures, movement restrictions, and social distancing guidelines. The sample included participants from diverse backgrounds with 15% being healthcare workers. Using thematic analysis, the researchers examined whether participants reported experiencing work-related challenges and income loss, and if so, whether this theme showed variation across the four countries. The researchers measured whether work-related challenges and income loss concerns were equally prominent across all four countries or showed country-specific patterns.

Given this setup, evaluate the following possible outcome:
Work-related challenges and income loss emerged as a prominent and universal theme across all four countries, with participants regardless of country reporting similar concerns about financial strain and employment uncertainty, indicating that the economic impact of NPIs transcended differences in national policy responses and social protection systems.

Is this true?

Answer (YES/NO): NO